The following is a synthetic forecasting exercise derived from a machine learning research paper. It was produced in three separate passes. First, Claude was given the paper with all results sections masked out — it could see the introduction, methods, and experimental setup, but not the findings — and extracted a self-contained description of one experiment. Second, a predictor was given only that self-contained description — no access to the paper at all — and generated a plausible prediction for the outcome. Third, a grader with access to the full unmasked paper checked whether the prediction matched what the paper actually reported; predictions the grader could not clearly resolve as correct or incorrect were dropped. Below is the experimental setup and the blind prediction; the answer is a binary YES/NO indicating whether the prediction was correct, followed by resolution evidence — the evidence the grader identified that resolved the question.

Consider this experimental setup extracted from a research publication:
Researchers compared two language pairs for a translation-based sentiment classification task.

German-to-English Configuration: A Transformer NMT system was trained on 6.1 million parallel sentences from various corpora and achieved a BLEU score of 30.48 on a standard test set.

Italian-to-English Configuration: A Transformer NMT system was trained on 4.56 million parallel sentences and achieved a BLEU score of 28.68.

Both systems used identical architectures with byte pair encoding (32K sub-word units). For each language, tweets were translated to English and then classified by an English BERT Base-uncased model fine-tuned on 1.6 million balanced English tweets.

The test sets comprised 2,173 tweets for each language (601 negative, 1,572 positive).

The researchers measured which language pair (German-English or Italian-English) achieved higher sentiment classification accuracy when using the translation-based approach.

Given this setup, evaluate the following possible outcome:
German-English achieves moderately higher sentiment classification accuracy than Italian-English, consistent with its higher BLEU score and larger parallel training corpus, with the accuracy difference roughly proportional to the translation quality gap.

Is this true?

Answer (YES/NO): YES